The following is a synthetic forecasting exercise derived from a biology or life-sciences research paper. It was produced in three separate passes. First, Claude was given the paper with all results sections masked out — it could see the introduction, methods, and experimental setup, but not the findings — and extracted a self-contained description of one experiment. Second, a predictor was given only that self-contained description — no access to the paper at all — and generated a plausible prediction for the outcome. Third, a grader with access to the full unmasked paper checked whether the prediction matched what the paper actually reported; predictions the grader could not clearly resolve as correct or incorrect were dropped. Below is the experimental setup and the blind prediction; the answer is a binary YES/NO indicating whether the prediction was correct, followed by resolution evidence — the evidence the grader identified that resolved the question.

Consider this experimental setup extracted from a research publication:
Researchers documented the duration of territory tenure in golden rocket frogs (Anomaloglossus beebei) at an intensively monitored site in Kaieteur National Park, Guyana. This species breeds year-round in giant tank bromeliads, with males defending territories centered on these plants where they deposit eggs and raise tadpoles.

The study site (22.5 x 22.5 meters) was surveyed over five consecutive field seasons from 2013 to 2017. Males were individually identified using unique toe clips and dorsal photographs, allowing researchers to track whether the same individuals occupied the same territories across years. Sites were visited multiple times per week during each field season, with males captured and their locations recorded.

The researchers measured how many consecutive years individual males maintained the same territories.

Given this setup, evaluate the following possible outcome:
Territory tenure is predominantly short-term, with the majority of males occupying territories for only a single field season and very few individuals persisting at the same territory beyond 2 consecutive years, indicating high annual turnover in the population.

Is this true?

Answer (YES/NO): NO